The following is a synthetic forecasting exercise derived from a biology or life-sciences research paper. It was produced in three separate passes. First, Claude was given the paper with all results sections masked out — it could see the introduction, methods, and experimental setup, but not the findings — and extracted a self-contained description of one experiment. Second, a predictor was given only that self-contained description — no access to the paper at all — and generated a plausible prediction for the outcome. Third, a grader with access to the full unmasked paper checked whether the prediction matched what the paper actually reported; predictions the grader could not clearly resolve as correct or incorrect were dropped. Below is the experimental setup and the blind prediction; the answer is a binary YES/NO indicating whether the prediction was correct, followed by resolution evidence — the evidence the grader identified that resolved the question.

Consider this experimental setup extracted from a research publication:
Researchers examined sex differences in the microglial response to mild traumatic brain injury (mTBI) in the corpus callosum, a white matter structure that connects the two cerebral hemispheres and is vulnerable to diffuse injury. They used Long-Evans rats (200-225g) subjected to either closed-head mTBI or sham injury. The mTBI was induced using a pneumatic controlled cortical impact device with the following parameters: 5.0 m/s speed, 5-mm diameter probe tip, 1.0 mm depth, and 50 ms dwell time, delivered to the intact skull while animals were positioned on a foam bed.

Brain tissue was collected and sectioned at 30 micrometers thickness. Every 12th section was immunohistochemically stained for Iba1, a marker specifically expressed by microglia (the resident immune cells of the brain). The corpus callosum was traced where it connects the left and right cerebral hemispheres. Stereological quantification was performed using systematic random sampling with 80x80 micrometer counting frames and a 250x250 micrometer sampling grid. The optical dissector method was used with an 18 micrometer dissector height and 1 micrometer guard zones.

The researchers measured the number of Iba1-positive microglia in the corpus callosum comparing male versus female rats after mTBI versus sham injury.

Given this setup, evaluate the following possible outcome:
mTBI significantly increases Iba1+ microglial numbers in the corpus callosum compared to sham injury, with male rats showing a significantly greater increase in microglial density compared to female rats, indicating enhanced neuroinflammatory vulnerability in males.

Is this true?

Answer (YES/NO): NO